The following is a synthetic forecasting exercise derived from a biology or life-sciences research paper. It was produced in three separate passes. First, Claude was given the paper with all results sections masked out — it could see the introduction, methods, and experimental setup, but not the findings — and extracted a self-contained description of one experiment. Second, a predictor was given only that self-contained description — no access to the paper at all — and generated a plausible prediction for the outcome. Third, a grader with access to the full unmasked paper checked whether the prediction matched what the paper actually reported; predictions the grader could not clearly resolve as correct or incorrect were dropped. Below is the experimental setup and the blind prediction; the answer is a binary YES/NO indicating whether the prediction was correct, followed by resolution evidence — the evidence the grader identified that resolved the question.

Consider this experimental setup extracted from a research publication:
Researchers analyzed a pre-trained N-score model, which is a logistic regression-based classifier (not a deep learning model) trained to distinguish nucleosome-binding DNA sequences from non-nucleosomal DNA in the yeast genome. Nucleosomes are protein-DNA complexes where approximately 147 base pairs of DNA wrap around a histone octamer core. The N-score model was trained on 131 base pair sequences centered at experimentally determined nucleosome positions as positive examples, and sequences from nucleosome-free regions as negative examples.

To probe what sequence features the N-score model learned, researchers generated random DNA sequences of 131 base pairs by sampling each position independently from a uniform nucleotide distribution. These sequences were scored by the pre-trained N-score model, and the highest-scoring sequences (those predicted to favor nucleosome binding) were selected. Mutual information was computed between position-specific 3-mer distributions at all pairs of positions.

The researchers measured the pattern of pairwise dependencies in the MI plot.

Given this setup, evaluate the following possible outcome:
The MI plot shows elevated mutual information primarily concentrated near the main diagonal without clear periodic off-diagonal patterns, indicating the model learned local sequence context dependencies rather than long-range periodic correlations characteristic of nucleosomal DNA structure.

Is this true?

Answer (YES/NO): NO